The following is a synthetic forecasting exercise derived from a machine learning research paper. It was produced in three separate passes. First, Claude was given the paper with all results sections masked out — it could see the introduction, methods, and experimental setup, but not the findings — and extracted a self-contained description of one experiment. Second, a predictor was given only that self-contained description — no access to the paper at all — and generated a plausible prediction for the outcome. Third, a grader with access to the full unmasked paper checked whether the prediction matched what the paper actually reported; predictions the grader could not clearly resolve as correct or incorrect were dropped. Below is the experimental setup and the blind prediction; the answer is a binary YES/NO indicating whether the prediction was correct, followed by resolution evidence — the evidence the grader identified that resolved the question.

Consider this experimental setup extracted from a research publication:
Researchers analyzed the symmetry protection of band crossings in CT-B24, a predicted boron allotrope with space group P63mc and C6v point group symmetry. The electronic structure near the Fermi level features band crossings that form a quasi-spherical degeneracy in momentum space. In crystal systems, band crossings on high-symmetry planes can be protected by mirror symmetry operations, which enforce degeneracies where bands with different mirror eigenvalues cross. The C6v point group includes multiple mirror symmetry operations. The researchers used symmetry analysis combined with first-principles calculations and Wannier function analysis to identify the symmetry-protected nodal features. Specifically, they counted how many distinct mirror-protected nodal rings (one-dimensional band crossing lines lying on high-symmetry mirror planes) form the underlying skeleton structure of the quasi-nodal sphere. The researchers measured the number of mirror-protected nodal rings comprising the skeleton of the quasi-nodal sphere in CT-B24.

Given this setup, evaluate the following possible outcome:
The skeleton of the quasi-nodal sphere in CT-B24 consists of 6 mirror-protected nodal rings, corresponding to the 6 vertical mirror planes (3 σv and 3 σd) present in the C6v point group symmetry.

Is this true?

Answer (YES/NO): YES